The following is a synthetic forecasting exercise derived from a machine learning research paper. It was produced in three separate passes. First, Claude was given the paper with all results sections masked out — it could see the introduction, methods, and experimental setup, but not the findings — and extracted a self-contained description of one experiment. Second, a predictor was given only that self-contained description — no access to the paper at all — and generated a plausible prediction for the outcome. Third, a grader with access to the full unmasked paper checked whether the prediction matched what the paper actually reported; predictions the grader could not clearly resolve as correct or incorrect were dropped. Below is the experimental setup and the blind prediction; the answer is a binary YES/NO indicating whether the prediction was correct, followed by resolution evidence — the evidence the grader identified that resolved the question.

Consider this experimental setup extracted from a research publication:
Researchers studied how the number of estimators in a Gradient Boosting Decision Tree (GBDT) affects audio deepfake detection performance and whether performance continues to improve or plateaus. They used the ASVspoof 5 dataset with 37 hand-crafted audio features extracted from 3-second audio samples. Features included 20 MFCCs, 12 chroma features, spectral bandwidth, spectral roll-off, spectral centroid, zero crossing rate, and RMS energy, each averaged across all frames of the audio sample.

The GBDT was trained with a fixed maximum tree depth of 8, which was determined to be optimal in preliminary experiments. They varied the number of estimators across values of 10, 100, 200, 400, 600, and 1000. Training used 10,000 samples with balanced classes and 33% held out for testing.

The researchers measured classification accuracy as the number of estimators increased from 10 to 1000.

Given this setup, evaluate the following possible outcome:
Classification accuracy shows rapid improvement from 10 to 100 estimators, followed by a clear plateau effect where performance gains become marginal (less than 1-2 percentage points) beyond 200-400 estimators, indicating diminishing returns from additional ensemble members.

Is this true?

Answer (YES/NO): YES